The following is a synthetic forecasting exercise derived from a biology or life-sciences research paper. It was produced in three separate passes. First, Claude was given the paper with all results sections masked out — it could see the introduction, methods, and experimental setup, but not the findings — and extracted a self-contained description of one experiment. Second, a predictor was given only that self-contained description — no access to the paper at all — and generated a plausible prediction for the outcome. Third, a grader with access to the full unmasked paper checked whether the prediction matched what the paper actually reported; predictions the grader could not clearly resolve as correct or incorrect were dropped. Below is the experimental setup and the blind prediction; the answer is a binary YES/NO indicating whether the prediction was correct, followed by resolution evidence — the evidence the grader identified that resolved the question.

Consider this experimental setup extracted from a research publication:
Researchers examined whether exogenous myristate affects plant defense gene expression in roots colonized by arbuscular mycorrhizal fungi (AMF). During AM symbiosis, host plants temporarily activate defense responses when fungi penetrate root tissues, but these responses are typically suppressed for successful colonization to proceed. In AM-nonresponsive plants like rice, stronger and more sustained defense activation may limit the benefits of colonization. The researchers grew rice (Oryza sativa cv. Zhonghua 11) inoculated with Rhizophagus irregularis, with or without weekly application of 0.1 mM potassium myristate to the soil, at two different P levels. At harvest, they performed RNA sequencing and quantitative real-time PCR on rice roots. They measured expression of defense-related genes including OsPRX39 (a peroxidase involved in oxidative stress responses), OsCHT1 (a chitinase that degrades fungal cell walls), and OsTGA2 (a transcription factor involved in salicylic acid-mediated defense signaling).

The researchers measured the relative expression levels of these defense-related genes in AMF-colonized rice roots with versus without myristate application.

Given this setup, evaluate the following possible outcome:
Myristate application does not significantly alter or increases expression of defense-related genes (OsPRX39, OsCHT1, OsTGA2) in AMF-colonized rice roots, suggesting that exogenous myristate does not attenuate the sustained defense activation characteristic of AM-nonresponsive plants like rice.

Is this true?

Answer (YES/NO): NO